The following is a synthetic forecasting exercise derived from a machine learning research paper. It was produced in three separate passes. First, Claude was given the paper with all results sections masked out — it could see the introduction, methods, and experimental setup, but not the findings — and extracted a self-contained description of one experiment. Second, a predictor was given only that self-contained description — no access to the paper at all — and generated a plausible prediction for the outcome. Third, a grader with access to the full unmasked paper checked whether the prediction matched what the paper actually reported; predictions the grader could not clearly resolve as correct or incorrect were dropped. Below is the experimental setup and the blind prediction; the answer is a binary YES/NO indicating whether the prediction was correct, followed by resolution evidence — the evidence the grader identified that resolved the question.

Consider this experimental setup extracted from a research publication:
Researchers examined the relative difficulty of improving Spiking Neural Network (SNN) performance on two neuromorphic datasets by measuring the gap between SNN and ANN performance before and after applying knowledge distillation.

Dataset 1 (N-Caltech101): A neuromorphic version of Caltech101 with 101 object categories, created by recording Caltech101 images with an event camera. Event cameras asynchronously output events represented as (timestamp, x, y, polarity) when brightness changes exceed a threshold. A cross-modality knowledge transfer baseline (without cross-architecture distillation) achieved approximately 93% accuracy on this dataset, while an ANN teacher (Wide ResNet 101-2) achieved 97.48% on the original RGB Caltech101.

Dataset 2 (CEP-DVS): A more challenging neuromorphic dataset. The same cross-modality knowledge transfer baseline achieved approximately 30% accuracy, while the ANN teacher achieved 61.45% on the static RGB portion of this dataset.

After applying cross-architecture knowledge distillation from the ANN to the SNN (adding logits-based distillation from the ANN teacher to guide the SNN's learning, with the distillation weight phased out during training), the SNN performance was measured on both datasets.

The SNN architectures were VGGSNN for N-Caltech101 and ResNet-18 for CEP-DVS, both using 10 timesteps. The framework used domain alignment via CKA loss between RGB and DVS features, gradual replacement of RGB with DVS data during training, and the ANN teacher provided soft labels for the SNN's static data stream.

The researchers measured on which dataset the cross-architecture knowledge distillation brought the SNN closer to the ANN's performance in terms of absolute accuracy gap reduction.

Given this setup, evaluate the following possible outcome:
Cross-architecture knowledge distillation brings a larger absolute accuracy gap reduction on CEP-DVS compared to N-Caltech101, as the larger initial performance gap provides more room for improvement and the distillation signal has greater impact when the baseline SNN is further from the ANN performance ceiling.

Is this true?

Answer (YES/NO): YES